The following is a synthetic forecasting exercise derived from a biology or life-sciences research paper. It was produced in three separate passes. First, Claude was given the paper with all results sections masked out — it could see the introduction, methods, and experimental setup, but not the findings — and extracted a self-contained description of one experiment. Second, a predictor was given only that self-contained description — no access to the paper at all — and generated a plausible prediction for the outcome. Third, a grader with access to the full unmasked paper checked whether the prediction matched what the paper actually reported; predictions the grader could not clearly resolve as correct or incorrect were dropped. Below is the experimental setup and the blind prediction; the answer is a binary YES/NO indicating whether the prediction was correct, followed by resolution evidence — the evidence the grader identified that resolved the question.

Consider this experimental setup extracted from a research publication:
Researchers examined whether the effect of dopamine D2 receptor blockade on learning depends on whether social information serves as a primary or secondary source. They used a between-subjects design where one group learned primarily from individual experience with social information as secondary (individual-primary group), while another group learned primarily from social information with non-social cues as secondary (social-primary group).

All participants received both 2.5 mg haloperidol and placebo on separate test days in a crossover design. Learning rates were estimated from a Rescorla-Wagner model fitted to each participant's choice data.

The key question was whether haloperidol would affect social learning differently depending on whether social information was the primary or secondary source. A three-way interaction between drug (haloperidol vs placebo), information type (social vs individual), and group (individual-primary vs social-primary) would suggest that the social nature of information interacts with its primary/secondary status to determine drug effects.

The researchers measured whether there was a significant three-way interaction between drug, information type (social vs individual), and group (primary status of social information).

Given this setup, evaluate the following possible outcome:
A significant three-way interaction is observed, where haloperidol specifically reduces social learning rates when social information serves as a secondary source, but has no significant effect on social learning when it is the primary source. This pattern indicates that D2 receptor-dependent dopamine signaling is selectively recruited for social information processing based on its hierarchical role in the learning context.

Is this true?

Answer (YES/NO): NO